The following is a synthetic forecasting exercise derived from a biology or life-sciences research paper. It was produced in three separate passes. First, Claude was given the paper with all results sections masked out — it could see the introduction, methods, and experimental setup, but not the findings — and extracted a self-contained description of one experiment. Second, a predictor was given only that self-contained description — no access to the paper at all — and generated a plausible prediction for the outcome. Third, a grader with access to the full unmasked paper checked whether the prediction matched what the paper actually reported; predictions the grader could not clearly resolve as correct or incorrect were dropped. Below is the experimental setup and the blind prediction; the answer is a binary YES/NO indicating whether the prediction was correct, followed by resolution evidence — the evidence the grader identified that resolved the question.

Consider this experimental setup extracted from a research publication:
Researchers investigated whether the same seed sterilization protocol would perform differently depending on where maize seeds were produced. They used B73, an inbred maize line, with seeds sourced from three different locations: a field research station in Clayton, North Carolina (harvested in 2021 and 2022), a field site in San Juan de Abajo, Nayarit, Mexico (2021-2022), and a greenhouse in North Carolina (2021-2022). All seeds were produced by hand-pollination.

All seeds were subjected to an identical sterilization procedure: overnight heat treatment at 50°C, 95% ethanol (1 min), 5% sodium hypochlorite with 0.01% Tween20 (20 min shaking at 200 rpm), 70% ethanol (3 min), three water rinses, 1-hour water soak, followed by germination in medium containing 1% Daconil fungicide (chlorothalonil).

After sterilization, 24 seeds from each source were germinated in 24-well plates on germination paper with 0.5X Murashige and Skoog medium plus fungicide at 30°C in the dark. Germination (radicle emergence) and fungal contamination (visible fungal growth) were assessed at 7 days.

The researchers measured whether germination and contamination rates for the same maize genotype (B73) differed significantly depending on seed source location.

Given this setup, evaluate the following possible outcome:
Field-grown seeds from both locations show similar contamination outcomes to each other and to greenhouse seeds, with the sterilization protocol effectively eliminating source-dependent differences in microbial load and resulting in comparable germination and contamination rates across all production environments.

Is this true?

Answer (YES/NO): NO